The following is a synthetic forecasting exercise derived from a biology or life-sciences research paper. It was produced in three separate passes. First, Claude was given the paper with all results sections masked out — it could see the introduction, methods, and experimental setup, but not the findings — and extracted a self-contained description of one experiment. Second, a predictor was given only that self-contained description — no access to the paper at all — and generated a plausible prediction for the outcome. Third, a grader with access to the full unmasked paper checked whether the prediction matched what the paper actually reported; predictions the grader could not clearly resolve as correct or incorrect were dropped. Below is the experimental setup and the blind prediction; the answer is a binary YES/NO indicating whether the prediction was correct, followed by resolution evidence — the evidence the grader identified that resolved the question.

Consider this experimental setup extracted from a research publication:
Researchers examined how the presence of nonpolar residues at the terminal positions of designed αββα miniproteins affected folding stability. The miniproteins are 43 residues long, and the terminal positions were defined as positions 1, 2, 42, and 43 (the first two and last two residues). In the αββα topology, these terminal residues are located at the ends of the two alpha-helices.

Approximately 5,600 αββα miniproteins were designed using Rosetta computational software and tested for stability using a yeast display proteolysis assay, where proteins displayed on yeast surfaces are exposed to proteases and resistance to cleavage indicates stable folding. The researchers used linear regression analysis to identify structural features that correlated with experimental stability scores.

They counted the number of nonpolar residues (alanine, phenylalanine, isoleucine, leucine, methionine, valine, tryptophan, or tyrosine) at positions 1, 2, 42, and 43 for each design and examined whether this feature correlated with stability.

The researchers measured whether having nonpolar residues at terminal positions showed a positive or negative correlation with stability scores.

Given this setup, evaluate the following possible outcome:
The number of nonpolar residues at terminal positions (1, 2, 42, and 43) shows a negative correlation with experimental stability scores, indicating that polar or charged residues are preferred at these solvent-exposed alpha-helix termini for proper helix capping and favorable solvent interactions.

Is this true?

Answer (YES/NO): NO